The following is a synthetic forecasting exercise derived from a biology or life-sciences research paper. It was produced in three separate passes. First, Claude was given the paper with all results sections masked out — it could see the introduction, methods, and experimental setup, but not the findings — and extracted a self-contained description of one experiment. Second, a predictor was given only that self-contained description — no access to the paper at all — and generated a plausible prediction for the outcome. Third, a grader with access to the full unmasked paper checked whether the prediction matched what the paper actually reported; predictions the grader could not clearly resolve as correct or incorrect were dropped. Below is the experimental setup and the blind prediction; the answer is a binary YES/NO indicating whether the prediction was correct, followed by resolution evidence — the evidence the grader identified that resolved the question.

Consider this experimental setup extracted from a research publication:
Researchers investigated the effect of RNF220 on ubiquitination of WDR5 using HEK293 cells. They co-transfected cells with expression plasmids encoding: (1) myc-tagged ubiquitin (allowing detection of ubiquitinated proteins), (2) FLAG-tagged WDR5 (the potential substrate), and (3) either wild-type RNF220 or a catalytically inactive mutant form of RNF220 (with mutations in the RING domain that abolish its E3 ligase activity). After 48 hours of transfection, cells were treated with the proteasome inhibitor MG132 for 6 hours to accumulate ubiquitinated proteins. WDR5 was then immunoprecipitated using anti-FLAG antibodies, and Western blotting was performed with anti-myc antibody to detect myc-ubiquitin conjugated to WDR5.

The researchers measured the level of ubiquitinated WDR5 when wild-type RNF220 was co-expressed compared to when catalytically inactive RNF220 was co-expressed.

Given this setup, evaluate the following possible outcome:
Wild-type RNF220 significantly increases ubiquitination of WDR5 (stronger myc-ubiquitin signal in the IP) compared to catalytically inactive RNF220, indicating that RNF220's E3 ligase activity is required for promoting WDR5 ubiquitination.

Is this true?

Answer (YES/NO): YES